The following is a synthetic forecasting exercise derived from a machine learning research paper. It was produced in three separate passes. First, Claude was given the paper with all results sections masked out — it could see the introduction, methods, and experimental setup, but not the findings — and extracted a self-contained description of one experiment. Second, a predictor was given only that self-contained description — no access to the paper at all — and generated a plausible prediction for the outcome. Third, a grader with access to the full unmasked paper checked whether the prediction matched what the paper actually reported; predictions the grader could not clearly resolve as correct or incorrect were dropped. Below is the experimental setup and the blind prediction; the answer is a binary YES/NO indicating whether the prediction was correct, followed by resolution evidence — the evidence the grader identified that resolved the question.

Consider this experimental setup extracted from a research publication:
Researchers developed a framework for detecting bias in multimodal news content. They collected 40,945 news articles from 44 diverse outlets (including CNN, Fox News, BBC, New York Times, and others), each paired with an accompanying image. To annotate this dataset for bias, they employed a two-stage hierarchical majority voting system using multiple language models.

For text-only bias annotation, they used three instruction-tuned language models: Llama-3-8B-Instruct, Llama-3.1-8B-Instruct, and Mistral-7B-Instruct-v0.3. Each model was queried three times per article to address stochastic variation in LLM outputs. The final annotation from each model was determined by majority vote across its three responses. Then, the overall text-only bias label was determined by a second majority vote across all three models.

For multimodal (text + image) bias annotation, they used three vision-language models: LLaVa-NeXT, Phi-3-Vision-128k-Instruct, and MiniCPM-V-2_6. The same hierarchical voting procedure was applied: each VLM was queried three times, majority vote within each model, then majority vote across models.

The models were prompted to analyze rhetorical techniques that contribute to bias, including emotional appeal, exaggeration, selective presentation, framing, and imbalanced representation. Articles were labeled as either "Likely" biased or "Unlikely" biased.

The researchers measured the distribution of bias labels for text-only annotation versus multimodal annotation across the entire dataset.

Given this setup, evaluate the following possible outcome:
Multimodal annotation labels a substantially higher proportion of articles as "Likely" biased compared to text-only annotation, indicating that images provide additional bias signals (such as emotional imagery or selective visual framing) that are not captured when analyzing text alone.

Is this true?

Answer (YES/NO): NO